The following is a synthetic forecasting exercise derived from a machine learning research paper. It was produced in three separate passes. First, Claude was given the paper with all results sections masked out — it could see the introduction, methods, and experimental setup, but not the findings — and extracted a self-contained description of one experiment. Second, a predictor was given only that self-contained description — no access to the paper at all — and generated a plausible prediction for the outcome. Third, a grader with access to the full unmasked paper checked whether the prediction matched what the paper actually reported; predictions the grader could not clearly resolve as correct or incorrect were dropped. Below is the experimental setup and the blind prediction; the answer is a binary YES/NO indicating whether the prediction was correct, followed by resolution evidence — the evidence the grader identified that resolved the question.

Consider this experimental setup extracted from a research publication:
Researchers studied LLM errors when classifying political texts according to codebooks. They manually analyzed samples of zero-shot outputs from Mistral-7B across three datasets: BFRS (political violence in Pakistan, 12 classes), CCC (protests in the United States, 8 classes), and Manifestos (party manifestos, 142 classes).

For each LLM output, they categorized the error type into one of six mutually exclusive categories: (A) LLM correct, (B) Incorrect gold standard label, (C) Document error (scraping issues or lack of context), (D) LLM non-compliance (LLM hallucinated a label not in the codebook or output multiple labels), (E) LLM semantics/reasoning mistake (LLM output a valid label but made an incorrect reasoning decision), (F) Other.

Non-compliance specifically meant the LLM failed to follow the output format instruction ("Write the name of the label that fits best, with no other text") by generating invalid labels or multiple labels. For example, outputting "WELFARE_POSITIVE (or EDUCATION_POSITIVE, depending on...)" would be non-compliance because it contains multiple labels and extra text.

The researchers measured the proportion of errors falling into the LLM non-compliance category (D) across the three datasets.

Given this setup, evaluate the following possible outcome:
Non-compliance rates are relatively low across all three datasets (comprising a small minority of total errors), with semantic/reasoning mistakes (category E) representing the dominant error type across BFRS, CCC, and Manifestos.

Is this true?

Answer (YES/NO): NO